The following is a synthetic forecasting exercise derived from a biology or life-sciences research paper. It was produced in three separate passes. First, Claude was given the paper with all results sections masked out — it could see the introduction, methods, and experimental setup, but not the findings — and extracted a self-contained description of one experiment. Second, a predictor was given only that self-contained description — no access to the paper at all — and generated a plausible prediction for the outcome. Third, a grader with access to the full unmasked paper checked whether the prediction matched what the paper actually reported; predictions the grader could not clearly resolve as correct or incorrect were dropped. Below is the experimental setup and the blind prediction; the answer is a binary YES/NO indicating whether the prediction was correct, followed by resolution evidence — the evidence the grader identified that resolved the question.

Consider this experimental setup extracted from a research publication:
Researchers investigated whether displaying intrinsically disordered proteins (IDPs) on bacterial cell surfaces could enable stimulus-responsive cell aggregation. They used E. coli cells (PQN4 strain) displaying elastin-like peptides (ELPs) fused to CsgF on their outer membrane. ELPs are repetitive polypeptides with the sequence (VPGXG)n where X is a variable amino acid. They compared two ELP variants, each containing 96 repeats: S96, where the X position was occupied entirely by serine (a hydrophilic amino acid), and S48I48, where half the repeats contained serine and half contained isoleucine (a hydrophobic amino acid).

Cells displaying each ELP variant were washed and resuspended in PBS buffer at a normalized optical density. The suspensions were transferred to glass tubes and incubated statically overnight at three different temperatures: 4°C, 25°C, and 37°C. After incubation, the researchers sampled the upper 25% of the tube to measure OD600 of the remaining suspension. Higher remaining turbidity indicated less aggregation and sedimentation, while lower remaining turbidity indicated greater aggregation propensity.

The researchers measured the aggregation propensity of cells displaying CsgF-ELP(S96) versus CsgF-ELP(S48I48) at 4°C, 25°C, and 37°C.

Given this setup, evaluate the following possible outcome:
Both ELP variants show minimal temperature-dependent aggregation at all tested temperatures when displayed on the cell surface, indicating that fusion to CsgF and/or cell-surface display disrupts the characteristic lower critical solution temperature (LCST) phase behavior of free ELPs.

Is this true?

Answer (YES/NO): NO